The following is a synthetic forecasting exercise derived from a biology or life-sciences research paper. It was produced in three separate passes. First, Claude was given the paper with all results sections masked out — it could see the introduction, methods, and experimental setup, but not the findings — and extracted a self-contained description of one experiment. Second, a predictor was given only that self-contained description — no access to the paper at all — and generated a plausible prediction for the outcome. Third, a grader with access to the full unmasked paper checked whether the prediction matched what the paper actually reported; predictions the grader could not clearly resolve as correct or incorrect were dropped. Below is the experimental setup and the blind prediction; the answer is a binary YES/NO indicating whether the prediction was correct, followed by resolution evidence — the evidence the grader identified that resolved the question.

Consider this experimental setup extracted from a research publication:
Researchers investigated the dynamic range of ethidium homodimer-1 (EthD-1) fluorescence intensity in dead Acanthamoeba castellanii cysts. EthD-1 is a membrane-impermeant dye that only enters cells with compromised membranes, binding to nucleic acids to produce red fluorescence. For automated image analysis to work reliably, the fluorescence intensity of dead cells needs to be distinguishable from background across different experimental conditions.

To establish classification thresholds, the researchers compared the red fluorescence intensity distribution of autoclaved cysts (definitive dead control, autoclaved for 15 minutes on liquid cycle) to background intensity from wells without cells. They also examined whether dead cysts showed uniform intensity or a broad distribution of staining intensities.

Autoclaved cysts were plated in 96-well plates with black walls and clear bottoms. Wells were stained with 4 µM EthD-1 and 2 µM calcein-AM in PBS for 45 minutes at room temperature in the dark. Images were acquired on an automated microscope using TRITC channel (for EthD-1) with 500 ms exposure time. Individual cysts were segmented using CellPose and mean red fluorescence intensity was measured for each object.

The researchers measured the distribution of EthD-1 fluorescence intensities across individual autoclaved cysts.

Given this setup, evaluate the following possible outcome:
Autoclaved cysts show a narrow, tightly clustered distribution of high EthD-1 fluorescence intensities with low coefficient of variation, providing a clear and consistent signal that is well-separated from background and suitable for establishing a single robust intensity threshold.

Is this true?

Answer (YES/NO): NO